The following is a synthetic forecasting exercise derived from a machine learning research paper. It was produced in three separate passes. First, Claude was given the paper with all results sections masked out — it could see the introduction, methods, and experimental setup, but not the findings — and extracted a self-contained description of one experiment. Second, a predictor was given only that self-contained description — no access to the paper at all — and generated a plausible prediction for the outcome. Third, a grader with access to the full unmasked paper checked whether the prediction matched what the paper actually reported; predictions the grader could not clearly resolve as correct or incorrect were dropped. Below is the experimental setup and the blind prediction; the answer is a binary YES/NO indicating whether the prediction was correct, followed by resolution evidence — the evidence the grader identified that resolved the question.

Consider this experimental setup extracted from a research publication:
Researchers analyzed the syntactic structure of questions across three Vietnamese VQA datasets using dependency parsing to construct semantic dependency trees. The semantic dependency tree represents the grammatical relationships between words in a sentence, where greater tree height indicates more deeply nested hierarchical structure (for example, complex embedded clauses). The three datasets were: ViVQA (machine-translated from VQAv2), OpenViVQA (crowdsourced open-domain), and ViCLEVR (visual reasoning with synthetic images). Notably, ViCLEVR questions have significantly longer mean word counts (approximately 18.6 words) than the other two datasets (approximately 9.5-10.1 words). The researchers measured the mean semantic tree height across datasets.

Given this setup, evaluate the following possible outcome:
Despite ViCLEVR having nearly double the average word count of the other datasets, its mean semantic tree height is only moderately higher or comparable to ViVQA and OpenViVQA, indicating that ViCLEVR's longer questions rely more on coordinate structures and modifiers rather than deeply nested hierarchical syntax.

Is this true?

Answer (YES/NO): NO